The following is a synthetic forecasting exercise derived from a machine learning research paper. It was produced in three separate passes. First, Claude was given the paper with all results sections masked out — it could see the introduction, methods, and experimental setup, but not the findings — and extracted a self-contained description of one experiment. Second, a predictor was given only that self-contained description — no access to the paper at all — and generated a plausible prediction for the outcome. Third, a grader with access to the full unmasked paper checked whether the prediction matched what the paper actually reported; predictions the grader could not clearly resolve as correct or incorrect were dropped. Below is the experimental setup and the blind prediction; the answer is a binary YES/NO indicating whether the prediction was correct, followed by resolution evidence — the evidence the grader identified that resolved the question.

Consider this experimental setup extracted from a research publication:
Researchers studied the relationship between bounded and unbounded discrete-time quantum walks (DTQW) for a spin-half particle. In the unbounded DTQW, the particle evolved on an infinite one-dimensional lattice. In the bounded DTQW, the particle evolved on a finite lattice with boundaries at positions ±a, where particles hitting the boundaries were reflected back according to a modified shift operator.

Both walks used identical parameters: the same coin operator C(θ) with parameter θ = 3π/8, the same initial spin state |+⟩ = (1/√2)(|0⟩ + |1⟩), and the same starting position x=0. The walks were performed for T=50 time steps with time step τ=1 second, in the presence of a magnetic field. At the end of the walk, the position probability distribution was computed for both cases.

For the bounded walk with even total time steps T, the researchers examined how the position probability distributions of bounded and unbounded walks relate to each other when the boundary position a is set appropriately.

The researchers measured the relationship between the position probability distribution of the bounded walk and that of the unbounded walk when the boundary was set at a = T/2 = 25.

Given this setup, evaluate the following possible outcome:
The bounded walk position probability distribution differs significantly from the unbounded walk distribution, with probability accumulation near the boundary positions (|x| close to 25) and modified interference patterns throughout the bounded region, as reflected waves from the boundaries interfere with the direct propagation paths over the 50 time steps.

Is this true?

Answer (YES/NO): NO